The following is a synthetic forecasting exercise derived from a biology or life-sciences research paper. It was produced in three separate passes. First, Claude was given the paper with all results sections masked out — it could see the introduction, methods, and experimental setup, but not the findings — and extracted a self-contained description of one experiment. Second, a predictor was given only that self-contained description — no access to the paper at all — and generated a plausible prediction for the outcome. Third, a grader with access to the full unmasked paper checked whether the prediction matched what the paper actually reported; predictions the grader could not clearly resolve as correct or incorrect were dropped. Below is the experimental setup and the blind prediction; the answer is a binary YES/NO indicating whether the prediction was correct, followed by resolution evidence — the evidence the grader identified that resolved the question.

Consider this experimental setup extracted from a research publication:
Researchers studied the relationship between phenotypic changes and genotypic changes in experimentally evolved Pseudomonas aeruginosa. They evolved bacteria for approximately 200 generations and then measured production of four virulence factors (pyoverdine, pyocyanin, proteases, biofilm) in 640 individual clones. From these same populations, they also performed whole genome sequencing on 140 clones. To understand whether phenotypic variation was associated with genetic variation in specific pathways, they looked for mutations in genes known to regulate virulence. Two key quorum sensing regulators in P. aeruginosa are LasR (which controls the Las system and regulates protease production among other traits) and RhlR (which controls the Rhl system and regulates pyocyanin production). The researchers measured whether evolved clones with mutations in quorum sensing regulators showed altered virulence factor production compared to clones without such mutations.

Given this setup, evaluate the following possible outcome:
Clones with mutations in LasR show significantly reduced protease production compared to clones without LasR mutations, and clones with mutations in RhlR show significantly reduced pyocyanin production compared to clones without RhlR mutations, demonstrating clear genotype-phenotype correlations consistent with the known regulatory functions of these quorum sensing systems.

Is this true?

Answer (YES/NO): NO